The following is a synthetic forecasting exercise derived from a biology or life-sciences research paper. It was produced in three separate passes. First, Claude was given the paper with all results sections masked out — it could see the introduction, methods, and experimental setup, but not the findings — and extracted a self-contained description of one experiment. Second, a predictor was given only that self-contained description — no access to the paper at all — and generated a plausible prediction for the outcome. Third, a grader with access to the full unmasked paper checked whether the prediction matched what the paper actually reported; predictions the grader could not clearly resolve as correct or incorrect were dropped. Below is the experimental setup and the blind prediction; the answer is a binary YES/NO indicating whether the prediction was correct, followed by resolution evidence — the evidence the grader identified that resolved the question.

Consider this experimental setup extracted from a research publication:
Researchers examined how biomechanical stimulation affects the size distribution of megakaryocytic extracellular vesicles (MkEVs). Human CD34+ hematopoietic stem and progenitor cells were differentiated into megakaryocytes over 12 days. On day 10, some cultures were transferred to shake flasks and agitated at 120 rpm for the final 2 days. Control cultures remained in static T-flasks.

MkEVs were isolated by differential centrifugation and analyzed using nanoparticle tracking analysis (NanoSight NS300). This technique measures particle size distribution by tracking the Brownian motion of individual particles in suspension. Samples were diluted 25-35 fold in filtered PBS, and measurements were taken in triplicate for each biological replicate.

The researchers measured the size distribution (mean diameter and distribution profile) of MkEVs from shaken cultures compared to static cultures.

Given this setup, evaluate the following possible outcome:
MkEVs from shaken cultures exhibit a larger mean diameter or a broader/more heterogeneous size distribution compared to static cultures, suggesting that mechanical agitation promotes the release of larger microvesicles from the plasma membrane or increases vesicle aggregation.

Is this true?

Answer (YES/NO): NO